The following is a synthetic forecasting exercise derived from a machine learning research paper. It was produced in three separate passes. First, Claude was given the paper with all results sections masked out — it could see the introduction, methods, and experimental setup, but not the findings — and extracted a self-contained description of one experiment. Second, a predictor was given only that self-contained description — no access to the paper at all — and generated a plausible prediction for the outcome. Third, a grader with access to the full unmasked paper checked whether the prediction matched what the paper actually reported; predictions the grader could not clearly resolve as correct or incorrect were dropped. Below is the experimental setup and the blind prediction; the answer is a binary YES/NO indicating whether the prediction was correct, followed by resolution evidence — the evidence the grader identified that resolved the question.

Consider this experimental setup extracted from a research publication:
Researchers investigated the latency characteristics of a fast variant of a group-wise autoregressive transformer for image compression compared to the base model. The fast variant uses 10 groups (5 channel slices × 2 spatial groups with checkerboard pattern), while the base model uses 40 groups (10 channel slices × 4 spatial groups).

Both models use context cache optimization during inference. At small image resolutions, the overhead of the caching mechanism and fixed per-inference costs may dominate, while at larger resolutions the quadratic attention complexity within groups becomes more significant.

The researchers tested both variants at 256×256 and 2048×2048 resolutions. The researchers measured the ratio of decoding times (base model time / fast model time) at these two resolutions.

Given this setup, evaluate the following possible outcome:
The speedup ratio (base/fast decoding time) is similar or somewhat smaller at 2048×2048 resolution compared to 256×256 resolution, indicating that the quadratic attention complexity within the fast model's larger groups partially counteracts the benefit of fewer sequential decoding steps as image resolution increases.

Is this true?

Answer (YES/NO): NO